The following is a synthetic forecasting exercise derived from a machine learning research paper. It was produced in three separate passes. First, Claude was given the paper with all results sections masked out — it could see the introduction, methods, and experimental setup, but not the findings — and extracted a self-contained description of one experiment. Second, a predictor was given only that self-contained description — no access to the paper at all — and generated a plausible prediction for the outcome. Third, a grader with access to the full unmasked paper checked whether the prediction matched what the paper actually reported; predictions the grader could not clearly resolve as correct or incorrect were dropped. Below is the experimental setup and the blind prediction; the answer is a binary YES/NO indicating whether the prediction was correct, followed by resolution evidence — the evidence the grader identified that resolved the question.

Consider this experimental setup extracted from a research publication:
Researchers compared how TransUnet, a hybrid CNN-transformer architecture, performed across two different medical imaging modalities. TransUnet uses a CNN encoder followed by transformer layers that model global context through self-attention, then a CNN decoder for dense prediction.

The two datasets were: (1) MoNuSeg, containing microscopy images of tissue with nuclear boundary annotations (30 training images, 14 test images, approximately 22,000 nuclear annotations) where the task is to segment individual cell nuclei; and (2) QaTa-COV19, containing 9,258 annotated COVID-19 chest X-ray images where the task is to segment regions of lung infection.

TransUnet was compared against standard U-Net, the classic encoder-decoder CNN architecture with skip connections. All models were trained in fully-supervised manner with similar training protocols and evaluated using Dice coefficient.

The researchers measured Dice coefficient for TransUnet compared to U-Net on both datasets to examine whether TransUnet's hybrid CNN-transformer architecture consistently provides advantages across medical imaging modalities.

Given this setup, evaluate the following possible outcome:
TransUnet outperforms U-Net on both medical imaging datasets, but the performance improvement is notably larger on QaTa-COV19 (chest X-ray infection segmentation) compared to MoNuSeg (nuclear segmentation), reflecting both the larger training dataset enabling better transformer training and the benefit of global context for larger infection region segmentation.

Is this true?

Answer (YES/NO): NO